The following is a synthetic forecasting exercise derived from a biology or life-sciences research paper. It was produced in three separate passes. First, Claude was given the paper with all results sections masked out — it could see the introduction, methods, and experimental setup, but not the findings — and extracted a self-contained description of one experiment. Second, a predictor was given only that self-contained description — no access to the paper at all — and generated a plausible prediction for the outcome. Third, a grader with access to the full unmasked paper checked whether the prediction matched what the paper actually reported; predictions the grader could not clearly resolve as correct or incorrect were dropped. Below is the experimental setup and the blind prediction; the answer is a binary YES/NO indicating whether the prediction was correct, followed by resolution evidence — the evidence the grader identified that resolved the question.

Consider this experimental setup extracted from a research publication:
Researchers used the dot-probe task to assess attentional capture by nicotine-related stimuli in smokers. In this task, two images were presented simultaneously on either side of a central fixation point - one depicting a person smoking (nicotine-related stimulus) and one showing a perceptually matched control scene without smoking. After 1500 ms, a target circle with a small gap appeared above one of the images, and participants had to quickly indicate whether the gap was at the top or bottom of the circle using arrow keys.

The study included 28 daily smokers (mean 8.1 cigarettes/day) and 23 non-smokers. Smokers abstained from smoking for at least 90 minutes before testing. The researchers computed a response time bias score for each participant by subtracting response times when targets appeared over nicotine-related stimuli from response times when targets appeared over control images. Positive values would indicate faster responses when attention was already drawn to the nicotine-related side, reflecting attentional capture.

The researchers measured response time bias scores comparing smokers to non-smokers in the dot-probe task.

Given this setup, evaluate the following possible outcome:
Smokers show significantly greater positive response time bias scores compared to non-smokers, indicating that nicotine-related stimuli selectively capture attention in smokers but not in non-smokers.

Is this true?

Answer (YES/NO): NO